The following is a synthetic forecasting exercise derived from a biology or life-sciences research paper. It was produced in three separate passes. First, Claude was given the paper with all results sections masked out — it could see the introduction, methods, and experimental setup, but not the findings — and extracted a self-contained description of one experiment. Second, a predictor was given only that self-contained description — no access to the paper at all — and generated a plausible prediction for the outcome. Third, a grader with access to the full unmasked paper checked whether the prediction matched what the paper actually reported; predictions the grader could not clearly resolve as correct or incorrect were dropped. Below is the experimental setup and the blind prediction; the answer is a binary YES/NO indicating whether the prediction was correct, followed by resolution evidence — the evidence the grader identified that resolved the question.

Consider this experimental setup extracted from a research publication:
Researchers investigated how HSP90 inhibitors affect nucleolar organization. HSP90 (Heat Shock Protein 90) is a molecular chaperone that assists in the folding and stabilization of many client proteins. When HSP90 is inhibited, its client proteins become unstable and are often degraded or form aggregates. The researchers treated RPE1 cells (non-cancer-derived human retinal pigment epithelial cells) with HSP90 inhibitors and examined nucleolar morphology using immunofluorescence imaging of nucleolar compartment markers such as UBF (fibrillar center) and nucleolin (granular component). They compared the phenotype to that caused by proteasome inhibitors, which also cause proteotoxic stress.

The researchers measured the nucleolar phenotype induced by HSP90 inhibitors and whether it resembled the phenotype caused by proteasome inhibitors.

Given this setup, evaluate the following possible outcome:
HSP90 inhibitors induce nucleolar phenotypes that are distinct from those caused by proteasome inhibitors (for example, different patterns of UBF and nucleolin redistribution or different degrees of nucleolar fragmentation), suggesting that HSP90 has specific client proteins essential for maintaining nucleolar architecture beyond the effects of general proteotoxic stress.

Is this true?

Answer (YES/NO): NO